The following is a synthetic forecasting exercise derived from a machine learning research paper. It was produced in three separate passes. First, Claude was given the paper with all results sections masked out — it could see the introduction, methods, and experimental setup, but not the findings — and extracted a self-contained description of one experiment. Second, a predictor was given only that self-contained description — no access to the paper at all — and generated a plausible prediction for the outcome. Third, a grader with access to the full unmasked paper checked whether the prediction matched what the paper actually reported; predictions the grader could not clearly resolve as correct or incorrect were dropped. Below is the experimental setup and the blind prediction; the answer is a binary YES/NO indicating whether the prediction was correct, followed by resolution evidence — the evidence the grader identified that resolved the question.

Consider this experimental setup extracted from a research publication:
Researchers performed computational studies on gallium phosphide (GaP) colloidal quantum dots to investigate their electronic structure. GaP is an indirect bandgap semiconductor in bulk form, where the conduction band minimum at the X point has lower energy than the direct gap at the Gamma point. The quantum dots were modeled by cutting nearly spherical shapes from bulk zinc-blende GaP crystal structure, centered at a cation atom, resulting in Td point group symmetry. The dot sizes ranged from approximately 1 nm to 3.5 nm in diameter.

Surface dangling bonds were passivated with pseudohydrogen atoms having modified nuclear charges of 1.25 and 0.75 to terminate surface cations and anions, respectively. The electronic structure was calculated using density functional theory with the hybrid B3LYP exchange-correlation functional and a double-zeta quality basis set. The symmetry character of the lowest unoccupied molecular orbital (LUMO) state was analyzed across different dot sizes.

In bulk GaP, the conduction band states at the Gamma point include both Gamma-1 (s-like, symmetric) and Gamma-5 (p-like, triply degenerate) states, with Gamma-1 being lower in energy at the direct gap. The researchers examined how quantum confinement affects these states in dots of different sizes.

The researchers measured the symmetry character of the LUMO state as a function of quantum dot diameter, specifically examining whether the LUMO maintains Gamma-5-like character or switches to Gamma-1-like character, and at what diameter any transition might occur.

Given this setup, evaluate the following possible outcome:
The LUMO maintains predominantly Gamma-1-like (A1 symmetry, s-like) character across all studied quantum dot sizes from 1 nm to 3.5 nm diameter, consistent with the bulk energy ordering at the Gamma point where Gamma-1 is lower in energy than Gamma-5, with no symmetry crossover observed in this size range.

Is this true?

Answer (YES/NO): NO